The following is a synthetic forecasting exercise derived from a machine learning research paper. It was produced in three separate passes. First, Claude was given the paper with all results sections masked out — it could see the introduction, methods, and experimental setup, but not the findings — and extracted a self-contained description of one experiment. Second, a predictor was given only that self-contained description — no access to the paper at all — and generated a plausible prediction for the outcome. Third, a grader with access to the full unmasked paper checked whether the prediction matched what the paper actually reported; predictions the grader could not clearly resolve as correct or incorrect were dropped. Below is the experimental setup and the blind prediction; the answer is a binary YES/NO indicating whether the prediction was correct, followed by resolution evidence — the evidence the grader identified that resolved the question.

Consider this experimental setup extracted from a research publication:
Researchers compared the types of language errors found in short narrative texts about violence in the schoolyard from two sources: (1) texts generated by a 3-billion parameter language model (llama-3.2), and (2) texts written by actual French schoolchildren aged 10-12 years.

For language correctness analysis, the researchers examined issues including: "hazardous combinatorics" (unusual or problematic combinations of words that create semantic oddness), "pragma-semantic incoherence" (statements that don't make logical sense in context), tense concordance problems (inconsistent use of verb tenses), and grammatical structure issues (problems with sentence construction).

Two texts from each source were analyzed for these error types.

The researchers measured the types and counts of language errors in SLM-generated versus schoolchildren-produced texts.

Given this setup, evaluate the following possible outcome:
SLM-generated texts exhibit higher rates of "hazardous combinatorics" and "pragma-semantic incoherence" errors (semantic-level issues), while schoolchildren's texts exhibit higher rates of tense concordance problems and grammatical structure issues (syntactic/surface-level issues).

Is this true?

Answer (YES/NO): YES